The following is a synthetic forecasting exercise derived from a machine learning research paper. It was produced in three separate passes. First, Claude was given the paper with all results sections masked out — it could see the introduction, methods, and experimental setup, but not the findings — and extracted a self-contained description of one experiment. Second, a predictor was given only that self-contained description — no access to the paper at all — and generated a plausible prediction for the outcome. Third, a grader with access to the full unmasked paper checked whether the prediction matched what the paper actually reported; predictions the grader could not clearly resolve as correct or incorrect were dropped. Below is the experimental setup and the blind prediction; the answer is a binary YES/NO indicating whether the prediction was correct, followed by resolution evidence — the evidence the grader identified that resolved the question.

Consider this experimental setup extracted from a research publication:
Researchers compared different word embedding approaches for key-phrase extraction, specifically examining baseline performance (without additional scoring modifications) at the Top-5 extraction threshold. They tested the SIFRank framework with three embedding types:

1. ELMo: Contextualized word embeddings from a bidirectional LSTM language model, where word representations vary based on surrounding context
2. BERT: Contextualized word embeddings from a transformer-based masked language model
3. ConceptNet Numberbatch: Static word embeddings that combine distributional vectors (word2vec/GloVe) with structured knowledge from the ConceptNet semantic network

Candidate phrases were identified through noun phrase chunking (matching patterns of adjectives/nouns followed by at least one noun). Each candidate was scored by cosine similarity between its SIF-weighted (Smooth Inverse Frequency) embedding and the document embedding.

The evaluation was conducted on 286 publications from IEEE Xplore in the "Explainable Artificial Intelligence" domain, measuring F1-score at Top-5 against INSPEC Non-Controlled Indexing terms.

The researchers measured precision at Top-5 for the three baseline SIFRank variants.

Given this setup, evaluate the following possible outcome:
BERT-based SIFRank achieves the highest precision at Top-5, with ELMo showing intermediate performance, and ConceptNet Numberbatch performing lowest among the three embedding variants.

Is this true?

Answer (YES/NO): YES